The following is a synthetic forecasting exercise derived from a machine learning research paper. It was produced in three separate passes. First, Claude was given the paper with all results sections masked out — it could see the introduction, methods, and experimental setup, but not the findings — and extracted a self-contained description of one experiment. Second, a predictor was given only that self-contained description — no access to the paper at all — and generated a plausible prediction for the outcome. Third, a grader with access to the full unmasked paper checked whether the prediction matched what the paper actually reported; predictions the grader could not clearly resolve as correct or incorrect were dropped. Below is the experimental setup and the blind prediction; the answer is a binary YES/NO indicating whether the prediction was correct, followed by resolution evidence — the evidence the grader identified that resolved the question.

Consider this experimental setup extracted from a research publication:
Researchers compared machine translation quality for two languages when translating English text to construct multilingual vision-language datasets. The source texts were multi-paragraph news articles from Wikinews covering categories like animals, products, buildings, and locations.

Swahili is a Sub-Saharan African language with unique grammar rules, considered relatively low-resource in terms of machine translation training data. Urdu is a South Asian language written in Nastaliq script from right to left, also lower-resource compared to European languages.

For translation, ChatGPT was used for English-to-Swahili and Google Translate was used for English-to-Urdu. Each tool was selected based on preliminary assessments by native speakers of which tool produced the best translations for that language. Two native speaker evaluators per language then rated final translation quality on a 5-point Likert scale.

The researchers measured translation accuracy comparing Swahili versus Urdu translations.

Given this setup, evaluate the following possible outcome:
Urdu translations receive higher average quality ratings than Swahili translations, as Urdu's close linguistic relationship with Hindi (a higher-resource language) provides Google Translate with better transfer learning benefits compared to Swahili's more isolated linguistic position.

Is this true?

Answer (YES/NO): YES